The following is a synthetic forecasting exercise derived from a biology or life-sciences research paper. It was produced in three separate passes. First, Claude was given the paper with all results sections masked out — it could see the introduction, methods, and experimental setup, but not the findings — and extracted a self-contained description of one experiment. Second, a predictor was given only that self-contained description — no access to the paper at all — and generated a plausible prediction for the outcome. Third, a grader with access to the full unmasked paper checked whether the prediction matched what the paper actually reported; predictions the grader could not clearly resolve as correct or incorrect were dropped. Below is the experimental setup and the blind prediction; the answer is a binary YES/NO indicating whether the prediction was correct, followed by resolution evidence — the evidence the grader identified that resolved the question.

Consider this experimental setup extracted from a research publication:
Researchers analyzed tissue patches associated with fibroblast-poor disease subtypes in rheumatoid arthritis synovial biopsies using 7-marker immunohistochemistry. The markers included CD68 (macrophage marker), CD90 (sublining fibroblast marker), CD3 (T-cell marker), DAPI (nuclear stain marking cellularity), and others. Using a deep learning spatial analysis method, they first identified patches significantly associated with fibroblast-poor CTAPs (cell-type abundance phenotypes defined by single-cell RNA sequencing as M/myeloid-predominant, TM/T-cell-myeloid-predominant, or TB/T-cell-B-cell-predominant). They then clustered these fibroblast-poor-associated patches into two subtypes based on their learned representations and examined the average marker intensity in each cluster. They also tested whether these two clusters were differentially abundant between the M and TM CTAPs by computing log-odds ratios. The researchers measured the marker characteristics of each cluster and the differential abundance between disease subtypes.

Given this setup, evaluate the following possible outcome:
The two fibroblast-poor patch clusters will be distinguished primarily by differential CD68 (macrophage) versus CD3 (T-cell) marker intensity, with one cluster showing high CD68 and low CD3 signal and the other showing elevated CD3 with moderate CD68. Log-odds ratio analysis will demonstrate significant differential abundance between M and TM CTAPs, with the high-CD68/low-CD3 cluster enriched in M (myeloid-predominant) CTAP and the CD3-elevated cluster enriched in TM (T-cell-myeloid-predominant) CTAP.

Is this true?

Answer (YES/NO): NO